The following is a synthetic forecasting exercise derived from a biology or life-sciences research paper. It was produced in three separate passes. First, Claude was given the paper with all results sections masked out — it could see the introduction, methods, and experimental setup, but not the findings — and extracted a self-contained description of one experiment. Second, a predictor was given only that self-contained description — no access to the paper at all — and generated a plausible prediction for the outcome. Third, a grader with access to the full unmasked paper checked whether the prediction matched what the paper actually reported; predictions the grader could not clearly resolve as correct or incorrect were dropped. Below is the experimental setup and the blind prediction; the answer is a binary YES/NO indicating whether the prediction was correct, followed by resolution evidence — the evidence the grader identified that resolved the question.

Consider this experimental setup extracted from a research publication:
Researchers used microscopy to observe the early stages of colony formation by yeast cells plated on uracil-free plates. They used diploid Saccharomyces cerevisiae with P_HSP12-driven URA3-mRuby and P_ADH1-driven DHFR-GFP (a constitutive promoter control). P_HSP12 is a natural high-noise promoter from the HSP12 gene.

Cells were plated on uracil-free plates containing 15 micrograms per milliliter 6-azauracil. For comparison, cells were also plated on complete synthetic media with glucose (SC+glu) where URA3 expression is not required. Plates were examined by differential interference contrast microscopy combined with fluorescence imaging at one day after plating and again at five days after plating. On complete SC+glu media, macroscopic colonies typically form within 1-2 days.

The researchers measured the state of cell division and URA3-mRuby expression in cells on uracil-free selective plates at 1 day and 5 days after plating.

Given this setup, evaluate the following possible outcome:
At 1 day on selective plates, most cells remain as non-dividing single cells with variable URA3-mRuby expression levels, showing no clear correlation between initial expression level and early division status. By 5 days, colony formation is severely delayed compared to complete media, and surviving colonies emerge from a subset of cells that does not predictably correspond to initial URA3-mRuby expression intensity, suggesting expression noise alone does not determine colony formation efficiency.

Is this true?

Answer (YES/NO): NO